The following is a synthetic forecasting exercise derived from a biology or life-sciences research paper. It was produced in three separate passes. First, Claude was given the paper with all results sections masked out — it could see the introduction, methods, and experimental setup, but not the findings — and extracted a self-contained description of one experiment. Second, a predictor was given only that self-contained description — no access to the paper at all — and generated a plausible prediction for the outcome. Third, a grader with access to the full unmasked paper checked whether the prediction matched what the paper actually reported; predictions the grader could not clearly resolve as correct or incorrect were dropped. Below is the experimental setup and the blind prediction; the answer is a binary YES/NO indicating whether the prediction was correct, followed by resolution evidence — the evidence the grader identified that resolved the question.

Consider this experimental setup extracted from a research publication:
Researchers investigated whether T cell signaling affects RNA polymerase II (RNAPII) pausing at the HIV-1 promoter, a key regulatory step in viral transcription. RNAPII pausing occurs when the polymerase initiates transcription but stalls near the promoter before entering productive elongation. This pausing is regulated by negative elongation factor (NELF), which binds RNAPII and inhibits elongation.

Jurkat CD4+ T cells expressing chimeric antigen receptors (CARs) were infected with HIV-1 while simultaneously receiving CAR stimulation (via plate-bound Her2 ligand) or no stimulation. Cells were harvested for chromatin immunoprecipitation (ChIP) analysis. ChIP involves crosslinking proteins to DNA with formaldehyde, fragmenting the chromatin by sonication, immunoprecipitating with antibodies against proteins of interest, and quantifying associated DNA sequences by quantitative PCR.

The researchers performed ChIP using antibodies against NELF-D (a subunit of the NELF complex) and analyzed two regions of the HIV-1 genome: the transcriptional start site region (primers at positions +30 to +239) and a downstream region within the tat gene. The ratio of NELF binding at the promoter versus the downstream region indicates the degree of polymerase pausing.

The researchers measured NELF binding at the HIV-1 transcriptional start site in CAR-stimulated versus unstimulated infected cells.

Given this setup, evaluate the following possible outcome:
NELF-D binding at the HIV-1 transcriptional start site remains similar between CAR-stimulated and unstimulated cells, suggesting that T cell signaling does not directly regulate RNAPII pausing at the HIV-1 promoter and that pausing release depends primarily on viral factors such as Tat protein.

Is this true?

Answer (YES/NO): NO